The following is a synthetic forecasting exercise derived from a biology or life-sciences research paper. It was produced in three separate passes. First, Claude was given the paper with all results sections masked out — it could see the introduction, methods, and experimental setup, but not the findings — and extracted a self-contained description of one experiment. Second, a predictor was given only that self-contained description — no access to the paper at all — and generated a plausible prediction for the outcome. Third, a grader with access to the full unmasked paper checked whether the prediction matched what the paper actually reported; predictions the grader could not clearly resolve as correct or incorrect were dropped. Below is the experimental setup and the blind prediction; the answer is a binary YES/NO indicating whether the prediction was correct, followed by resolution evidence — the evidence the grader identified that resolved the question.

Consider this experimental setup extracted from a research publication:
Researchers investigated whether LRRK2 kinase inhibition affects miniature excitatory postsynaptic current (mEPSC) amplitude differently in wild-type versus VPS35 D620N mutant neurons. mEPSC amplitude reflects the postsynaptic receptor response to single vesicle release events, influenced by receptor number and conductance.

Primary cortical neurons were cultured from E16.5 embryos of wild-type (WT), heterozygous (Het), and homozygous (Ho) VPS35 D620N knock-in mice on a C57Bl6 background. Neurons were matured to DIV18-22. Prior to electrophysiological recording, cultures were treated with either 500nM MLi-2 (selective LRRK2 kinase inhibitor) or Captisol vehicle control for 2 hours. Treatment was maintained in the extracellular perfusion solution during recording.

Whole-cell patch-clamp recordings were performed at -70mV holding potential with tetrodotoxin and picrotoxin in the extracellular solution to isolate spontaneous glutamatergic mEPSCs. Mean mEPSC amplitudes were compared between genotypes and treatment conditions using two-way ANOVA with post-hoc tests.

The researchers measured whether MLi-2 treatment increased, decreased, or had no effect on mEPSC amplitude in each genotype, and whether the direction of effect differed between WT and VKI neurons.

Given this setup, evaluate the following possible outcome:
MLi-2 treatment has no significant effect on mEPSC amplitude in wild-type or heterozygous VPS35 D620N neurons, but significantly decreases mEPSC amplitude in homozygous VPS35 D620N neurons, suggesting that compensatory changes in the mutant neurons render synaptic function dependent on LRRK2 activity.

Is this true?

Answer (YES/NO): NO